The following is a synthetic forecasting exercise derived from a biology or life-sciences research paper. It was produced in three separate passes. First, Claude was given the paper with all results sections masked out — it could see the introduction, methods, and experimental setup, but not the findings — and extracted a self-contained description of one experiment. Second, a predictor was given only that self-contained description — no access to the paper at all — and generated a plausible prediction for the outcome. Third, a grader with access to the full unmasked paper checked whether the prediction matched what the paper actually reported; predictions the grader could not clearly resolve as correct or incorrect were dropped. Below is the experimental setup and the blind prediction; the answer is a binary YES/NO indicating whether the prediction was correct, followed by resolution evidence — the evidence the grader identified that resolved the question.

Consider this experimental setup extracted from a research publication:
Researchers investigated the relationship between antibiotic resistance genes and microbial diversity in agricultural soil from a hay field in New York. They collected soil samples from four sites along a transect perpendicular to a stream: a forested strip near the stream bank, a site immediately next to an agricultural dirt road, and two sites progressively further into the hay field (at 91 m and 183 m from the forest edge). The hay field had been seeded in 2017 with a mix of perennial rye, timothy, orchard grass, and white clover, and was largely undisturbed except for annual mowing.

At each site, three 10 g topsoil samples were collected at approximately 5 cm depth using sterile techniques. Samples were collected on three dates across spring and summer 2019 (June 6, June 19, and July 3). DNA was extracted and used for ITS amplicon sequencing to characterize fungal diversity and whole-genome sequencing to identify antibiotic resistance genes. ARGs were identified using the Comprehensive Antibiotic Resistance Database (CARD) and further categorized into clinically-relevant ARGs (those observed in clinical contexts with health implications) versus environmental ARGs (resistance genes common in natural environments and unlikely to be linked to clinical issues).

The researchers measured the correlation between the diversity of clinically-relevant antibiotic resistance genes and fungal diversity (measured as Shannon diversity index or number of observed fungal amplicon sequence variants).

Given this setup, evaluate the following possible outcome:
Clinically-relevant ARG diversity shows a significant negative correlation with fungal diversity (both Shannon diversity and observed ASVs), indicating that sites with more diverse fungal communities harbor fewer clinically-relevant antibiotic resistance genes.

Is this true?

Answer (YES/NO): NO